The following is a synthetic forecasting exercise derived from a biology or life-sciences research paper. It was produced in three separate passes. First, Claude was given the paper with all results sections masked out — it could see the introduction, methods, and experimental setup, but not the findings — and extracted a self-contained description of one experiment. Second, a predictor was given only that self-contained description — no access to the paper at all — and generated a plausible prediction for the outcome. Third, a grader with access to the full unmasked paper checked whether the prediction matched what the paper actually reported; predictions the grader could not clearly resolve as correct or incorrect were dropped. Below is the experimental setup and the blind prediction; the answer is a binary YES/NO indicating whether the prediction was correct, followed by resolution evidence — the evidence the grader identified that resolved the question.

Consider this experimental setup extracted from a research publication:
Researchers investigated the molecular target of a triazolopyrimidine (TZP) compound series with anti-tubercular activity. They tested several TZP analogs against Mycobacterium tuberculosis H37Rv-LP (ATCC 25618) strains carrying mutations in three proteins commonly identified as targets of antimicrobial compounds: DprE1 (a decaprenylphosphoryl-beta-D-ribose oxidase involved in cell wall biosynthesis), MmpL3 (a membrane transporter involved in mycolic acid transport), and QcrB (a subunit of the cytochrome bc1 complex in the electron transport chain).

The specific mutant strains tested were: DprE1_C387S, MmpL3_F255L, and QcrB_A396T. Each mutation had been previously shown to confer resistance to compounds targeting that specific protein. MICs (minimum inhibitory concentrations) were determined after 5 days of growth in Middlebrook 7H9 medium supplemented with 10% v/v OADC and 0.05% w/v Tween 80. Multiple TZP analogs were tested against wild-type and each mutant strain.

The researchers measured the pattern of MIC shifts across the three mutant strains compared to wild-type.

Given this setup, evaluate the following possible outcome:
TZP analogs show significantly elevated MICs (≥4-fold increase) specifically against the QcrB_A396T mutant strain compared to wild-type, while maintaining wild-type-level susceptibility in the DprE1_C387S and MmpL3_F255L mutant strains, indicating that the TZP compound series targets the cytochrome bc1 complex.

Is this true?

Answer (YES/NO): NO